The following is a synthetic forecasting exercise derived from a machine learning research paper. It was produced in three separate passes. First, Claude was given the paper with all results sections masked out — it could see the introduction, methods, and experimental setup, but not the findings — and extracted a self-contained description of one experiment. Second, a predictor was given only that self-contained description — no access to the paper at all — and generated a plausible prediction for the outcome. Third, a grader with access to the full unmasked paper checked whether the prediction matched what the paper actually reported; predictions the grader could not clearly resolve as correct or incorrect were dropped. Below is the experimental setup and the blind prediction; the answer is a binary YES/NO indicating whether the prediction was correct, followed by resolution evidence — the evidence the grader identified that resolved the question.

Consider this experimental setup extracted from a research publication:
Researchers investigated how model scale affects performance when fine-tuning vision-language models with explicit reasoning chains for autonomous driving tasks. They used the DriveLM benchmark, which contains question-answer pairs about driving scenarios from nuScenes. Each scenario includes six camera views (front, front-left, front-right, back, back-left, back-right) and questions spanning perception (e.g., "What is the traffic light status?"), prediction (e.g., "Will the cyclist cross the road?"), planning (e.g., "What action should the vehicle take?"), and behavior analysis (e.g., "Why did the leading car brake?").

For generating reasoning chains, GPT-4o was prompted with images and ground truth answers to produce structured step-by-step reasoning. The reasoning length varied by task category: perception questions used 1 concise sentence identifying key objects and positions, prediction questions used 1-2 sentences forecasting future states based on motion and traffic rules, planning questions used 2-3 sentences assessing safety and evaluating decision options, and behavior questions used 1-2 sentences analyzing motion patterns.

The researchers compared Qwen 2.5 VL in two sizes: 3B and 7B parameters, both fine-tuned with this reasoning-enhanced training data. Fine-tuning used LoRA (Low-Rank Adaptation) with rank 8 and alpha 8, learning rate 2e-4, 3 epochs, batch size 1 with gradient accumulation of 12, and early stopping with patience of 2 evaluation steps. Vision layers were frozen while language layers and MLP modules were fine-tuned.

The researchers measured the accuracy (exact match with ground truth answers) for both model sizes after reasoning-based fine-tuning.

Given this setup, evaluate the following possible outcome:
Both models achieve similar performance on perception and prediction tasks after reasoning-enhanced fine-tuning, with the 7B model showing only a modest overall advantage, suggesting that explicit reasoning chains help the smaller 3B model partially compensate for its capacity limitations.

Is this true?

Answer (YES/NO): NO